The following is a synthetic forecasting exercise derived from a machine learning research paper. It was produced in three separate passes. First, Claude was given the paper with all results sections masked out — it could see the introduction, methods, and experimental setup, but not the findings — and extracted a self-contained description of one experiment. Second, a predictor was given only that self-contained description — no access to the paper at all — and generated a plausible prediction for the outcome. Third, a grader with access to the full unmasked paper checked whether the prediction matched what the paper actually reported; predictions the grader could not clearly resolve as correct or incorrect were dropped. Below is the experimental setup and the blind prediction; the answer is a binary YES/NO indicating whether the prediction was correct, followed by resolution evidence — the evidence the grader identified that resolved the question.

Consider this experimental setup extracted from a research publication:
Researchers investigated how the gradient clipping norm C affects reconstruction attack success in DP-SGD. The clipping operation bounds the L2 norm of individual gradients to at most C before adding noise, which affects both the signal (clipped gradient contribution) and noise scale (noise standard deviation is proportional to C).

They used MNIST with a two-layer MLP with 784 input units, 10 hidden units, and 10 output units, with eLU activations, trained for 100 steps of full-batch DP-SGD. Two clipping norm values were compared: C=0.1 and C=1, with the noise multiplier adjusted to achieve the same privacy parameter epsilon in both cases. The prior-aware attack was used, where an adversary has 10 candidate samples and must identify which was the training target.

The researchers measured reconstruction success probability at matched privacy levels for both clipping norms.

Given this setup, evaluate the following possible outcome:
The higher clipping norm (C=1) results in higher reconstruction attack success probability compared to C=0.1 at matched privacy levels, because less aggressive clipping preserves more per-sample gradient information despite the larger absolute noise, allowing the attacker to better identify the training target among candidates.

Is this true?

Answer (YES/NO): NO